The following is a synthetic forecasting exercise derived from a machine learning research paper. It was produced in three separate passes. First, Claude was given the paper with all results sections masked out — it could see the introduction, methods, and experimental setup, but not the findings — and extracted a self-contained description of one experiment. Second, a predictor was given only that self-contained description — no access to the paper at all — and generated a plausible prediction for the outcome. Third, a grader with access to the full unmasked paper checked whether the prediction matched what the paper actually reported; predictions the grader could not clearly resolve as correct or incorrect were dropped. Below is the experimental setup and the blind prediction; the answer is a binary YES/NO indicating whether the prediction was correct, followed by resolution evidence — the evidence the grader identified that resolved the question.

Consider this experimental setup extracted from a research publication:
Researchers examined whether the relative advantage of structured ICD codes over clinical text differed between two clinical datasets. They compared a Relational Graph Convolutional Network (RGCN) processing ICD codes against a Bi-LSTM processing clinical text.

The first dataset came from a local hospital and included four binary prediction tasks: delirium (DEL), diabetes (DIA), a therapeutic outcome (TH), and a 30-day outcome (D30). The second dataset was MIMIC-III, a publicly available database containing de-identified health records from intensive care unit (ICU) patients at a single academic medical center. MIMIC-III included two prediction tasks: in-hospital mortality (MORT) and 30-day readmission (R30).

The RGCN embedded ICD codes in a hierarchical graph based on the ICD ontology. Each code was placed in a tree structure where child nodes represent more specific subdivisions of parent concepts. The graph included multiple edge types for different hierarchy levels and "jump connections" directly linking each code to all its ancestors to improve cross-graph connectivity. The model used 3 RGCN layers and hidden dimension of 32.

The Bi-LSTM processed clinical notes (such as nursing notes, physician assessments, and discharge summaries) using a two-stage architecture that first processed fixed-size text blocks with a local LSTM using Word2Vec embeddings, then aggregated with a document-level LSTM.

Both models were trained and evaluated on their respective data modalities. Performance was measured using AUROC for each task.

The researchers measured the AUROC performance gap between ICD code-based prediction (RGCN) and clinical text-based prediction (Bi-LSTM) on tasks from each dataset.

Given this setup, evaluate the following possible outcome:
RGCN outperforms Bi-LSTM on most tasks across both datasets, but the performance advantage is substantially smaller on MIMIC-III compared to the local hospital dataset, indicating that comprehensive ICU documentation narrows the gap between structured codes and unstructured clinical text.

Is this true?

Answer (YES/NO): YES